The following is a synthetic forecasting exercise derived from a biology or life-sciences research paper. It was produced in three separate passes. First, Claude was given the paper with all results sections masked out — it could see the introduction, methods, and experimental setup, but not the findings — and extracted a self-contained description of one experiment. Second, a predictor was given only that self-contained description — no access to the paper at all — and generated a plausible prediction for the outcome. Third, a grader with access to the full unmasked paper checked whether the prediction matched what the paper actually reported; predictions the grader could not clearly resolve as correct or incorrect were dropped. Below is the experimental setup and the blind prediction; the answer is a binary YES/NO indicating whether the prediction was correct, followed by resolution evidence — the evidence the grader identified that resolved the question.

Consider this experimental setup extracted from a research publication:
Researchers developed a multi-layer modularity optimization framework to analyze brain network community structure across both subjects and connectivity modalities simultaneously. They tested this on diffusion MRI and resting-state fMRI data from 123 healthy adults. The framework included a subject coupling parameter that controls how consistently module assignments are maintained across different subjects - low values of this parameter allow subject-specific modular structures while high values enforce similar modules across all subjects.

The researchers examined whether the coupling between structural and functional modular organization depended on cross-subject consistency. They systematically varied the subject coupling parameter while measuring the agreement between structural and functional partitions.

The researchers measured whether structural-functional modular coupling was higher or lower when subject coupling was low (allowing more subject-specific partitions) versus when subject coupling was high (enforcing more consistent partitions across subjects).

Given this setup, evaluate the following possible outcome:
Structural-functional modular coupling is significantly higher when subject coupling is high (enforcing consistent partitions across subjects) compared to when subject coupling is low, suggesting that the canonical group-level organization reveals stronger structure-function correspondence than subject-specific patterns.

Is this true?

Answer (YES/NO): YES